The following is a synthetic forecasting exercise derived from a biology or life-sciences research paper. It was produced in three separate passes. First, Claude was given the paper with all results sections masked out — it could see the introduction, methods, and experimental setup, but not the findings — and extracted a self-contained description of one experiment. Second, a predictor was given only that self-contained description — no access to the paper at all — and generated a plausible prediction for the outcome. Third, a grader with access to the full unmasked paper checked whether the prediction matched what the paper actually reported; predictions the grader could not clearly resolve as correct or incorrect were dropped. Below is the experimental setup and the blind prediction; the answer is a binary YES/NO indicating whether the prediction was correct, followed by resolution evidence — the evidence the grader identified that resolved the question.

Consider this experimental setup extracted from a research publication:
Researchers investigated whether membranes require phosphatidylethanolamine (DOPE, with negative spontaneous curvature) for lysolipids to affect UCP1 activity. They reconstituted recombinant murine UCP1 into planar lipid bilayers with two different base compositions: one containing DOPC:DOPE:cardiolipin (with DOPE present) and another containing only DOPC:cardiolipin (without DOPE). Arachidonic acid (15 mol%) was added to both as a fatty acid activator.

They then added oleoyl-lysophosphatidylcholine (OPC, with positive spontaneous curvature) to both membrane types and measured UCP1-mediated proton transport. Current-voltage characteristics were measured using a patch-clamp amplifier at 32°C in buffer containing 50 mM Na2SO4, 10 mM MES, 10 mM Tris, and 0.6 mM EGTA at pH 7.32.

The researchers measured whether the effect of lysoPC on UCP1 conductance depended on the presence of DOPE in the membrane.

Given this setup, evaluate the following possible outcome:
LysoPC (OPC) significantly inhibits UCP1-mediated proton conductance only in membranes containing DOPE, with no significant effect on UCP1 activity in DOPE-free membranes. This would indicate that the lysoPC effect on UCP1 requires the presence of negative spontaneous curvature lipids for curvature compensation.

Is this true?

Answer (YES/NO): NO